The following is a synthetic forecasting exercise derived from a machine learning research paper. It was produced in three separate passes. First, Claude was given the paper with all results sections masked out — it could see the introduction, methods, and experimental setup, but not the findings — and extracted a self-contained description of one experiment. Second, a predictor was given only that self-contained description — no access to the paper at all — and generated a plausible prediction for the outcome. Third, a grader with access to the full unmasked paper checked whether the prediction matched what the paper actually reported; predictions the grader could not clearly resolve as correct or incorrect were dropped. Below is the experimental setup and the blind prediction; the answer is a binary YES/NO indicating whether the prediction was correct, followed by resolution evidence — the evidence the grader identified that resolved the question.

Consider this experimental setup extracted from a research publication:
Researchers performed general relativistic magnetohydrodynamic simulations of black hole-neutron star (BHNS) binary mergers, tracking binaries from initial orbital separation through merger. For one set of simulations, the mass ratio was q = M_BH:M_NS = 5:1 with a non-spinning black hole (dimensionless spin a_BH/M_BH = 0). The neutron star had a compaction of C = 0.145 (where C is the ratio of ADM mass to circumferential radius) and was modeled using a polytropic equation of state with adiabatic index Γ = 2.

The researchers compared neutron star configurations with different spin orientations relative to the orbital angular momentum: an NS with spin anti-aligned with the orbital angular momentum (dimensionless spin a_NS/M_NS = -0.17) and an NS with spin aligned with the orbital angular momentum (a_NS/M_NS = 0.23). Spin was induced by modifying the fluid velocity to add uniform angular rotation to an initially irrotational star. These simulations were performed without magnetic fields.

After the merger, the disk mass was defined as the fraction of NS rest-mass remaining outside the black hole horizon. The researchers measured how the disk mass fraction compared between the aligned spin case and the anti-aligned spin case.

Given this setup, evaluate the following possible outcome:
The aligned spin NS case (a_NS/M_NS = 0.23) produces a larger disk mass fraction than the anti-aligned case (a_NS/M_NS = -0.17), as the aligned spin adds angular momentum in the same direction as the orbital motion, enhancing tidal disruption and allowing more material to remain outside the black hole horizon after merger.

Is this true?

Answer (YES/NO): YES